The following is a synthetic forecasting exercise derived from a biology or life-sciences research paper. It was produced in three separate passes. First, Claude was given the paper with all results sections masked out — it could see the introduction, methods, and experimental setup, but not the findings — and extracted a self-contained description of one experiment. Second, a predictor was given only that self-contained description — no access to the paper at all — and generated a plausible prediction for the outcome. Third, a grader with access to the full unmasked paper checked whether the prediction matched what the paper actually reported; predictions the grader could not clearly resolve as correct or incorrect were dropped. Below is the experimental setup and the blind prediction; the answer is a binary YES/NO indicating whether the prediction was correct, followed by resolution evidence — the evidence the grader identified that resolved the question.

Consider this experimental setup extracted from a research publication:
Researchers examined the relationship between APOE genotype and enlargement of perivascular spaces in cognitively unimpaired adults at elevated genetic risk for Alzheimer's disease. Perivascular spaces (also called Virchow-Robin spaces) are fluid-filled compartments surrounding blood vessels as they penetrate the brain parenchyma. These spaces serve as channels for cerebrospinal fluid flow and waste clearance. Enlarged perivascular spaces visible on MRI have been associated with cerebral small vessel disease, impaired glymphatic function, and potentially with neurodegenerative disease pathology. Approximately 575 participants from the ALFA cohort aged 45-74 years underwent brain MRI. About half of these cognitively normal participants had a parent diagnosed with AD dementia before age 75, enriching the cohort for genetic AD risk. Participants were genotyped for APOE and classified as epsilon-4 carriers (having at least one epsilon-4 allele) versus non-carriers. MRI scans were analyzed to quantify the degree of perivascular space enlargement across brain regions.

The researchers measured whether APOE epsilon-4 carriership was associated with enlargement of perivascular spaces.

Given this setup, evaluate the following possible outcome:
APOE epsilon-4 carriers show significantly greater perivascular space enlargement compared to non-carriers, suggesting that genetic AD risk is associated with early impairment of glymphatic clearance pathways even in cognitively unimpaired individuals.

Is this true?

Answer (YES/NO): NO